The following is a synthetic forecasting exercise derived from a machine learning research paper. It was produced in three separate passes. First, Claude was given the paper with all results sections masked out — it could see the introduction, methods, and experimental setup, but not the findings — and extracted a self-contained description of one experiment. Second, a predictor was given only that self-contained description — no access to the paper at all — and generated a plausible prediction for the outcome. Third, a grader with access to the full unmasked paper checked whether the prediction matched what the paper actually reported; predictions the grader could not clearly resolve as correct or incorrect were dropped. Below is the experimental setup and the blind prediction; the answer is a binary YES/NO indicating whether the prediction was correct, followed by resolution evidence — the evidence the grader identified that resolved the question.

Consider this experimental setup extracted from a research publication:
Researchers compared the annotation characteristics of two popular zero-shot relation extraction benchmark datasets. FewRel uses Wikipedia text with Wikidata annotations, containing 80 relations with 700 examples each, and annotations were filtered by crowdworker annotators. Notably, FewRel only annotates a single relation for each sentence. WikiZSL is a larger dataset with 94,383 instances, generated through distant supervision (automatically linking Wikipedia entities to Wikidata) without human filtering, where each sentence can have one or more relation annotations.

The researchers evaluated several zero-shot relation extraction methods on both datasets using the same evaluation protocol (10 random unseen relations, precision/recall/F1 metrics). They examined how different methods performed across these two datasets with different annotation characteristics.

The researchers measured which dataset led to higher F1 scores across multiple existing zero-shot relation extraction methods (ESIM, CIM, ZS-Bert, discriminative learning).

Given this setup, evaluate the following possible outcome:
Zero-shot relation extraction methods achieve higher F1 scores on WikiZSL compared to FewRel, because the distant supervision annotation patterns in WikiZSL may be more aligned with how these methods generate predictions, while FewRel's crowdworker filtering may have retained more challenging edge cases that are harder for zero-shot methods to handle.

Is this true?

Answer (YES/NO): NO